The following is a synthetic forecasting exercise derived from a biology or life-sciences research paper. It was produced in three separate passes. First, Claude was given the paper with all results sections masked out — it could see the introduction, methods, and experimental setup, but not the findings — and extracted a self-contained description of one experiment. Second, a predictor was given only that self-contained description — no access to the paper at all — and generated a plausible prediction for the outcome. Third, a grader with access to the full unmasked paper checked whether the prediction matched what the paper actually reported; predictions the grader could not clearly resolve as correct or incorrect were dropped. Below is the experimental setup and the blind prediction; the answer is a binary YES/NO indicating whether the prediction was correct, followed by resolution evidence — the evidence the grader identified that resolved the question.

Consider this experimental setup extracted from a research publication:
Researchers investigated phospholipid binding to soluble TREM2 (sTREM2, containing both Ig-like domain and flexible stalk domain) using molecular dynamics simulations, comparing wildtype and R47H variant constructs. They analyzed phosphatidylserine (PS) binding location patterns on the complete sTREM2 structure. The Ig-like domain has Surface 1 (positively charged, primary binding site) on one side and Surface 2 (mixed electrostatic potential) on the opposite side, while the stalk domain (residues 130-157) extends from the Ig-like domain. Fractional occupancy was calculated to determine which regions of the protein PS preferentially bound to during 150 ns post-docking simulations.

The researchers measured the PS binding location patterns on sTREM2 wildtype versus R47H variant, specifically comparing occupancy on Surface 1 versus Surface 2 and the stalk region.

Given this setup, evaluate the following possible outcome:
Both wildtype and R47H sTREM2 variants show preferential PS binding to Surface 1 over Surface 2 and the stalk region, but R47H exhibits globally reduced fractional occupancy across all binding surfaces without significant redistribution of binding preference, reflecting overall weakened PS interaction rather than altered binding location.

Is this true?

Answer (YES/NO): NO